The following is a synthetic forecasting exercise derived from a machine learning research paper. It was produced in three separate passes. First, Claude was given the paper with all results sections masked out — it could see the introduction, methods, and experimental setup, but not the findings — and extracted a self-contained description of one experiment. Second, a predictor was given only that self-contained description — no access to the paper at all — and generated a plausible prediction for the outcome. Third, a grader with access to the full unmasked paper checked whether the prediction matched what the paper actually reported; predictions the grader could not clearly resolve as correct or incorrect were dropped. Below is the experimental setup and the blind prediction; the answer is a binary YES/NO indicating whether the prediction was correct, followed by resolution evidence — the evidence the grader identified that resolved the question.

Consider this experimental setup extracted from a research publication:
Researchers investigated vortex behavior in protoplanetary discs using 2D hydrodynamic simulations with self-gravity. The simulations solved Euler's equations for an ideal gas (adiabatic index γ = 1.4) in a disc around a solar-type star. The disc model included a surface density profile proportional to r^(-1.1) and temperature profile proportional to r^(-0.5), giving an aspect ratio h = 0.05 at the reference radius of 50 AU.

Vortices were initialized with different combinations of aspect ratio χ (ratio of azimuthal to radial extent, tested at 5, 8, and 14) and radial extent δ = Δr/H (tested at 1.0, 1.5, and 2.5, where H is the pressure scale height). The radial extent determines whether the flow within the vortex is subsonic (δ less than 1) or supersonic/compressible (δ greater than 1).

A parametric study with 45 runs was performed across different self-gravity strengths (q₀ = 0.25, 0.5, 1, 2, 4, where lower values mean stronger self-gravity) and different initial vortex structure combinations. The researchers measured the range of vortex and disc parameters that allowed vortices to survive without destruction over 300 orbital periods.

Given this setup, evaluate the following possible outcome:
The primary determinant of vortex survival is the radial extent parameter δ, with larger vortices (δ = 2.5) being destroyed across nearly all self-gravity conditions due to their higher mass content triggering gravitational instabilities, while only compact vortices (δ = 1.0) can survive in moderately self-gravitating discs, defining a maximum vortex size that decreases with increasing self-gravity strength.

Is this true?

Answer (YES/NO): NO